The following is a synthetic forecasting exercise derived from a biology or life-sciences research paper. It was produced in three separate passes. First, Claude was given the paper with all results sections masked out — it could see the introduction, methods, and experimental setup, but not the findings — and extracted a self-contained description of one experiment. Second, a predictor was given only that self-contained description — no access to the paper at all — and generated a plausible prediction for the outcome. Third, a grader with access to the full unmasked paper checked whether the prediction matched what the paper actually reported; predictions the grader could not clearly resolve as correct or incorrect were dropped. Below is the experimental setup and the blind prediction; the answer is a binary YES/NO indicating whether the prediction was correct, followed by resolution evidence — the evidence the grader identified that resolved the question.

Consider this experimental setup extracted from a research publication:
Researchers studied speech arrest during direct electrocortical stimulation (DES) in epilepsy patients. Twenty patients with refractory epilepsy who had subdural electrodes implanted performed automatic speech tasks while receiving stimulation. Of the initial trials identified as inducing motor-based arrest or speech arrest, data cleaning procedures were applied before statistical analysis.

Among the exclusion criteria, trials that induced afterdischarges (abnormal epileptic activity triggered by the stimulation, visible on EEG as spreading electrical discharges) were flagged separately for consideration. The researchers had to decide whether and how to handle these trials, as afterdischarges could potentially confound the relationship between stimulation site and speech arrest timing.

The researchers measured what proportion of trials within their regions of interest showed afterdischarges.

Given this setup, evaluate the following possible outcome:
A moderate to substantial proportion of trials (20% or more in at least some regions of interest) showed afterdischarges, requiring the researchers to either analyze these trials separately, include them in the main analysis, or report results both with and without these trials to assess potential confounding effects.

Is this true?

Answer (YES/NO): YES